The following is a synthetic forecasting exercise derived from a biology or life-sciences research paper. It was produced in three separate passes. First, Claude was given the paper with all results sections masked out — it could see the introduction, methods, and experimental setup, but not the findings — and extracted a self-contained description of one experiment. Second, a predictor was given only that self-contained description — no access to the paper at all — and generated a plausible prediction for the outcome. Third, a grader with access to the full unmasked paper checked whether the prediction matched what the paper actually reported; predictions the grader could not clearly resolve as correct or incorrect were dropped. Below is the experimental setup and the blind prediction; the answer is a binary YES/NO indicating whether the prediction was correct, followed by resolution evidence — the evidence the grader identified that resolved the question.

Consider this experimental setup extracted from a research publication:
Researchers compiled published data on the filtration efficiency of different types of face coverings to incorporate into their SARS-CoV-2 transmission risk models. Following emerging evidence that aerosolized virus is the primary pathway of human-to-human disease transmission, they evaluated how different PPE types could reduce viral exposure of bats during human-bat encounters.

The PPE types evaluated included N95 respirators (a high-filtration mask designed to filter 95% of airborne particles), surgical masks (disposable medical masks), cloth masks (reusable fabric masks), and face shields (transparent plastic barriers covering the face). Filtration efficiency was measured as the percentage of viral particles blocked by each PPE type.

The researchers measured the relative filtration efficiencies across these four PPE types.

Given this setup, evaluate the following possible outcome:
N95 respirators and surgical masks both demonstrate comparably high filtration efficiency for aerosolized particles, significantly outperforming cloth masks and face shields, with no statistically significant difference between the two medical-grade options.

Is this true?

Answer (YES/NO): NO